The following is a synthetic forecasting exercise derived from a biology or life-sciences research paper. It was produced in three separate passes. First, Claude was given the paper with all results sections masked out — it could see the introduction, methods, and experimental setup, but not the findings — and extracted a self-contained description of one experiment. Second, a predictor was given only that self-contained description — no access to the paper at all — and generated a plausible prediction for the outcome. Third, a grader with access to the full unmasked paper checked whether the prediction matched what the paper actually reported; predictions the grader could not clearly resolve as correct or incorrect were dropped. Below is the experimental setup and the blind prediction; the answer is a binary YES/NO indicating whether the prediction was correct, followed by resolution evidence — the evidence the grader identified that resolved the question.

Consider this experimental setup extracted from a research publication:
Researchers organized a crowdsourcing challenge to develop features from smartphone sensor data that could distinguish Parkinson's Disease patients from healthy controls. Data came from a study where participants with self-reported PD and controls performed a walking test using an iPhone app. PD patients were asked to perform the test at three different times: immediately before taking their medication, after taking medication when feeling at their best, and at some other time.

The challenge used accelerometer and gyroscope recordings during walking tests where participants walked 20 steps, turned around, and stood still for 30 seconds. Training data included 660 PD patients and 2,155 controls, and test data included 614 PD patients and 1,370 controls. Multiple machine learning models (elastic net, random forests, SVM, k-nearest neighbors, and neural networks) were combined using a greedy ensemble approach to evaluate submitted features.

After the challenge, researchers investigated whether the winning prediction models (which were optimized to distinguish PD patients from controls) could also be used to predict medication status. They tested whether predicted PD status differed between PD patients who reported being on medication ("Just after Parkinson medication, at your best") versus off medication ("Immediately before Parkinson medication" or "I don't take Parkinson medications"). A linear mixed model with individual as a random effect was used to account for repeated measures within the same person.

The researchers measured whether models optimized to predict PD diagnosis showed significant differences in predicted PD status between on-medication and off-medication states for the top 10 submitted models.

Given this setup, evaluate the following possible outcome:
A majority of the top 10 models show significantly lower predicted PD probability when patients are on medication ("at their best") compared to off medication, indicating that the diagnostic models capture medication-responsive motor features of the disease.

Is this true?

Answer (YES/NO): NO